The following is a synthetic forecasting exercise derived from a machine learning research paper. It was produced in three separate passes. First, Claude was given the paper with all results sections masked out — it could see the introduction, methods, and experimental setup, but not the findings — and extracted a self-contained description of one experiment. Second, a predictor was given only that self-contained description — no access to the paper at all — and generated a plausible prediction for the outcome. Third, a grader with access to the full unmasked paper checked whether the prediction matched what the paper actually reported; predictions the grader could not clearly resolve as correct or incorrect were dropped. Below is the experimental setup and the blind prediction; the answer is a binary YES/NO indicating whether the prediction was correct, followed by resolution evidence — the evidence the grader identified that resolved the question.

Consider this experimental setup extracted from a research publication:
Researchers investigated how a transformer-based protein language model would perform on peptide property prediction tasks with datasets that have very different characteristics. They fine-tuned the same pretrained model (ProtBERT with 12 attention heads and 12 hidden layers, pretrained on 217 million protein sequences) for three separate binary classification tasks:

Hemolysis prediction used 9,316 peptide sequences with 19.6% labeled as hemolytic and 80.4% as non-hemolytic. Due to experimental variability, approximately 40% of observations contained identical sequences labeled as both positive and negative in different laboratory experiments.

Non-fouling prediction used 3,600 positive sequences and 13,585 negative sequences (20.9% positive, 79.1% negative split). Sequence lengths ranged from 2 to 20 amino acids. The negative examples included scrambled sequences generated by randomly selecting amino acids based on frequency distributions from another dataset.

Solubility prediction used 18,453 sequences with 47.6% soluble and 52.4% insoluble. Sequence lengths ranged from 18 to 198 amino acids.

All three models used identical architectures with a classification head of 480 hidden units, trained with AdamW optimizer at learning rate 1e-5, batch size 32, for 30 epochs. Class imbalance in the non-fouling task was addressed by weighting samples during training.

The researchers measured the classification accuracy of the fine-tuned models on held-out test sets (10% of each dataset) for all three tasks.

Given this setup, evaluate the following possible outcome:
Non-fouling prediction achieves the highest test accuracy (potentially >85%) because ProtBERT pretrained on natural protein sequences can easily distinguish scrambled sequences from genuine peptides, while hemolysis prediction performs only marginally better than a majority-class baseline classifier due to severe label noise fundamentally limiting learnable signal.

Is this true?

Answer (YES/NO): NO